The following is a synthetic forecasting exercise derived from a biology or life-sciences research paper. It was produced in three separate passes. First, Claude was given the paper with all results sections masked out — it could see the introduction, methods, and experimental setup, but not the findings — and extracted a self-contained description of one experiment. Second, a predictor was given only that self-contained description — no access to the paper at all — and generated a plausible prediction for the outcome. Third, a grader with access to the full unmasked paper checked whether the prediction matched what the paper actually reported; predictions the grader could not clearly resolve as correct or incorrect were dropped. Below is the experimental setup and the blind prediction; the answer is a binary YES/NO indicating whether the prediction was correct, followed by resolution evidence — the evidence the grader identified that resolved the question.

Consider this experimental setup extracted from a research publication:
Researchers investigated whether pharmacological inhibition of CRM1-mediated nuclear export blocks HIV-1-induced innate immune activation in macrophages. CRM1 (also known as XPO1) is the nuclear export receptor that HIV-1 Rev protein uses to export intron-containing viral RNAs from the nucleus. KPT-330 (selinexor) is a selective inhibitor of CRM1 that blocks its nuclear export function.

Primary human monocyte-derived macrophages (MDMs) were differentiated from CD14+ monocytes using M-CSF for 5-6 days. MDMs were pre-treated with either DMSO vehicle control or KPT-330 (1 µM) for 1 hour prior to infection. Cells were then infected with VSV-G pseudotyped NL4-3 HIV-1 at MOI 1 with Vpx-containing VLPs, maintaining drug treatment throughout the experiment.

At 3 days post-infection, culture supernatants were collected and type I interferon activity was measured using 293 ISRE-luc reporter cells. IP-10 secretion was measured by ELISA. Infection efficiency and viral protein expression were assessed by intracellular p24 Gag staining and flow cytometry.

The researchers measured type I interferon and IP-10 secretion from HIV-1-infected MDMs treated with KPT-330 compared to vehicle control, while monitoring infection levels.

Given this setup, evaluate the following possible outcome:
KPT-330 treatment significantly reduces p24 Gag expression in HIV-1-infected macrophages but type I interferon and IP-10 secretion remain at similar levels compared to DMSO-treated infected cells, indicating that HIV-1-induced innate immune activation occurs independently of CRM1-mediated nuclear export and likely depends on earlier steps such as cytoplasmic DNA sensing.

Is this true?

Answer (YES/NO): NO